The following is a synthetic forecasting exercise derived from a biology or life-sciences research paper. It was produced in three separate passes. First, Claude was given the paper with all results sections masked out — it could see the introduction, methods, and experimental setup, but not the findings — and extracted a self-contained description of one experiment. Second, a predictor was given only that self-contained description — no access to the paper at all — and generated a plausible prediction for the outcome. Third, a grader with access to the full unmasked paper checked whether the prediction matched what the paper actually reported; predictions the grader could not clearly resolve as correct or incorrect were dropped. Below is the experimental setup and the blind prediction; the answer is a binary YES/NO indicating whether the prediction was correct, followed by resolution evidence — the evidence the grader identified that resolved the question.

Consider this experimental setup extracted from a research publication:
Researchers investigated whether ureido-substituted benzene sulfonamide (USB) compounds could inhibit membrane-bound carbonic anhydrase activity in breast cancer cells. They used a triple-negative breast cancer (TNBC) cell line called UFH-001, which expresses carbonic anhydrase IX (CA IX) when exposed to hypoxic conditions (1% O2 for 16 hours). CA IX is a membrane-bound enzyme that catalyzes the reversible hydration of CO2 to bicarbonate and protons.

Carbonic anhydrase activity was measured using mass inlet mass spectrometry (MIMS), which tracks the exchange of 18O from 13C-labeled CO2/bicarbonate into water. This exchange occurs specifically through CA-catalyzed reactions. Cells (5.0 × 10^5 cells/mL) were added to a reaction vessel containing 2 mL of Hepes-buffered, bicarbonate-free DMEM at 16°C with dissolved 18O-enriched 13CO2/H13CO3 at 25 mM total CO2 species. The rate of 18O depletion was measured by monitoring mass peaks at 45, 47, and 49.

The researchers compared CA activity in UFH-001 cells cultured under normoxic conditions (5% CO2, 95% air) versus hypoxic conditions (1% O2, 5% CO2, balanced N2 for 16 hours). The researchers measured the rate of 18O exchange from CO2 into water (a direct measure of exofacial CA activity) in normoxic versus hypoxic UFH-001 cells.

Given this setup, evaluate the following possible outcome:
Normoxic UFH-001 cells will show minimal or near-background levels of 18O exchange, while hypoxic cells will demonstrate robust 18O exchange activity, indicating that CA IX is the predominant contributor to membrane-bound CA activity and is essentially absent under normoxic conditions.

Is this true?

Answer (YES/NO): NO